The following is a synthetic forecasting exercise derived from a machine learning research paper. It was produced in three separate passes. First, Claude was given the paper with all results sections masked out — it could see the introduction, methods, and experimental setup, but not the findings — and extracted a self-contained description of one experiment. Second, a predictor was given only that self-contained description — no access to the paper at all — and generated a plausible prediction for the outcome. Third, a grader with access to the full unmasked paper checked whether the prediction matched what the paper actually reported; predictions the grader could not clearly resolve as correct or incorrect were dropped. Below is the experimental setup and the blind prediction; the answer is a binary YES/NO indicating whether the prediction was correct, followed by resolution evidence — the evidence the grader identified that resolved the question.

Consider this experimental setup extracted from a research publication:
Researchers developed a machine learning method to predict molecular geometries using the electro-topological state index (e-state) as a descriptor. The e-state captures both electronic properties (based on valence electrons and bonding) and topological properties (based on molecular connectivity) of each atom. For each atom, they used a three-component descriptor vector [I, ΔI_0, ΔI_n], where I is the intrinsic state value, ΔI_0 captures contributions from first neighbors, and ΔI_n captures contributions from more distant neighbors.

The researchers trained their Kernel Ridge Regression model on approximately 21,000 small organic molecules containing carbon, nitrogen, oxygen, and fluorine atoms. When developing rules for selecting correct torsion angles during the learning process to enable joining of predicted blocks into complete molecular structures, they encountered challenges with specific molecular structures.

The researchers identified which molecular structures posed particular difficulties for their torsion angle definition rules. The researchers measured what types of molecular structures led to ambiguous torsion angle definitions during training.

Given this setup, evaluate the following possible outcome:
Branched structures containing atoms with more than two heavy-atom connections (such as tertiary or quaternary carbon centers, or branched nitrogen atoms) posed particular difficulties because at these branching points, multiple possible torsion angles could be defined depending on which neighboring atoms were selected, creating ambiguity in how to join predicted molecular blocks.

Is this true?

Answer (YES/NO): NO